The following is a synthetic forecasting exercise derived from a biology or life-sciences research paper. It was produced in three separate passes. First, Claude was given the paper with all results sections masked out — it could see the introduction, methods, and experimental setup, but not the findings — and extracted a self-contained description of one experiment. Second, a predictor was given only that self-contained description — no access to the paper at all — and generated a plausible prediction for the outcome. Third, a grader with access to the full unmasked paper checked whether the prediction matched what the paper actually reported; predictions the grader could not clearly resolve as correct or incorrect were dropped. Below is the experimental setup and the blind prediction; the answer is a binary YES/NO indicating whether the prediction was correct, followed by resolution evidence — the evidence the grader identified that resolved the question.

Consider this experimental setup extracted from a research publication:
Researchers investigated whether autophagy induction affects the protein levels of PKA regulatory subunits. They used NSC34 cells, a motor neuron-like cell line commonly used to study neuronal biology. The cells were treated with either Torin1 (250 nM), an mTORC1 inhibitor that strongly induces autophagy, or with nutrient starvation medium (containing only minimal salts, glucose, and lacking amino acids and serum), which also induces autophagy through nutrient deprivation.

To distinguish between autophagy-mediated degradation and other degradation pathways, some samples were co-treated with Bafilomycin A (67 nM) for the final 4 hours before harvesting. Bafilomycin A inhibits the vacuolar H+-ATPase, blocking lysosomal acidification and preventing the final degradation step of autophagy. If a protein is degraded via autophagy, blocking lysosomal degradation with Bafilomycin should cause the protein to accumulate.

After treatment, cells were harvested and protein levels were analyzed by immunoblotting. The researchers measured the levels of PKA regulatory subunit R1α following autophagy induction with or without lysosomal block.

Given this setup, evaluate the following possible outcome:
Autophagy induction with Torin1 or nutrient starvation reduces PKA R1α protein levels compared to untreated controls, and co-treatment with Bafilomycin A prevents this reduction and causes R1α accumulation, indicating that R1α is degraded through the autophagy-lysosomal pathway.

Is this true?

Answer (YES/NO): NO